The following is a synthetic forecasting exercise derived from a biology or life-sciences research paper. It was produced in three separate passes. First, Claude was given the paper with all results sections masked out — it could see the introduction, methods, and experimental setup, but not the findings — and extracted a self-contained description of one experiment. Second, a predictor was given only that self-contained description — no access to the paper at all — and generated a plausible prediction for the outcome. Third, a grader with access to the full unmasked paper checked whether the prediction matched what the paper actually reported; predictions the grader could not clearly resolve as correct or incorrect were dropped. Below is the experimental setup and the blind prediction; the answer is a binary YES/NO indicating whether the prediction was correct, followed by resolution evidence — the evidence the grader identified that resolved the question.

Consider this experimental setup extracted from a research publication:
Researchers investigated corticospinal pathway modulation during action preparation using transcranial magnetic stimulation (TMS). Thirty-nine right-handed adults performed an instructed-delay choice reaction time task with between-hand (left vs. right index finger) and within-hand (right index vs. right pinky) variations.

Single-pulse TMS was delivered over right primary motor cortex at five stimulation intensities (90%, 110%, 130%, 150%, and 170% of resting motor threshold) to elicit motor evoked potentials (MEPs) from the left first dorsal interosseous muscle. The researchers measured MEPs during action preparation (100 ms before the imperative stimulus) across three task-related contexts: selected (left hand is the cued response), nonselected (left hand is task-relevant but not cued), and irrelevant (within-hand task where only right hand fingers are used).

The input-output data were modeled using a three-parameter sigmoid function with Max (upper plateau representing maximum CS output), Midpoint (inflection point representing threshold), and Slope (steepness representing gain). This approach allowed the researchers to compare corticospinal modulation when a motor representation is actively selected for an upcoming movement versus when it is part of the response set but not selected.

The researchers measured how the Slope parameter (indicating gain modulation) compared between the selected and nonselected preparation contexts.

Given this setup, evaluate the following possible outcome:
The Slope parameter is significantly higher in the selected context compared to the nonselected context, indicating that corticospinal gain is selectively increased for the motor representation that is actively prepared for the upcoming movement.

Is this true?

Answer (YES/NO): NO